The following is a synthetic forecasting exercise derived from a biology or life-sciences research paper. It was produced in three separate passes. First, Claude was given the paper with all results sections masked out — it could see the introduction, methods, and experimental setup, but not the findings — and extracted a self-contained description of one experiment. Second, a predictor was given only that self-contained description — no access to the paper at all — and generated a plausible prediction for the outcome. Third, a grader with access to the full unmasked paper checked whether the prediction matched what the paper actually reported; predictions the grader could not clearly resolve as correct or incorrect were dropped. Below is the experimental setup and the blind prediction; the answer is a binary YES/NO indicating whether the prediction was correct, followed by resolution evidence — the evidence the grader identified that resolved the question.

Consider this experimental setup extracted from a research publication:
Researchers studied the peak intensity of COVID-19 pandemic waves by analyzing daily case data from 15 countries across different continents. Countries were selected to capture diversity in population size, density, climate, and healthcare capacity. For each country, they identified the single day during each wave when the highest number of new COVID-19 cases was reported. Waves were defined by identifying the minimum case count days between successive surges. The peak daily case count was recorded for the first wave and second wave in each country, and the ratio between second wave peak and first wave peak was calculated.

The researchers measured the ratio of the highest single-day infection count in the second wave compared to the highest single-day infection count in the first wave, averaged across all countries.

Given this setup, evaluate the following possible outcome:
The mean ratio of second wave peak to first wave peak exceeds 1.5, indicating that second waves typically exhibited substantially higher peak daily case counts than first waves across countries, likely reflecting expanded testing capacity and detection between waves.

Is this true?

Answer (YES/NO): YES